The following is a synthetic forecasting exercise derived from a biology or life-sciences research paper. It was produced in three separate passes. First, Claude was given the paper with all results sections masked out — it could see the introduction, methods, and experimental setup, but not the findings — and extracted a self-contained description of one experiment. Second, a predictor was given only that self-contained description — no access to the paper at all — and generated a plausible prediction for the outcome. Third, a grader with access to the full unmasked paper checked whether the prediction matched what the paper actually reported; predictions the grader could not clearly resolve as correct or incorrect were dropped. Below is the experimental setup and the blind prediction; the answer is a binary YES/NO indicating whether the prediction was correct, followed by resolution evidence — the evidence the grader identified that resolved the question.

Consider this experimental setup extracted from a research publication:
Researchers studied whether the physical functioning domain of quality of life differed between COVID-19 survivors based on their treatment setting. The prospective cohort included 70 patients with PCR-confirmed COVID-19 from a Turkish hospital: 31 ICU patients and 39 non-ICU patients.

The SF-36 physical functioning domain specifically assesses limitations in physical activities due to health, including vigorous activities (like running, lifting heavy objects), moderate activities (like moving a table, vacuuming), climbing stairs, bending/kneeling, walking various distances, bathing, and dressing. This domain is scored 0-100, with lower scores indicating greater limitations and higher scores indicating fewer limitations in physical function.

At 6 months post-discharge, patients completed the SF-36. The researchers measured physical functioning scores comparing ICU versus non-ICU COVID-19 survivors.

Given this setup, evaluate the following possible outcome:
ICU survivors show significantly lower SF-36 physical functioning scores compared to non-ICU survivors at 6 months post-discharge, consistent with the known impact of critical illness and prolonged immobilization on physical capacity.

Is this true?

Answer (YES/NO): NO